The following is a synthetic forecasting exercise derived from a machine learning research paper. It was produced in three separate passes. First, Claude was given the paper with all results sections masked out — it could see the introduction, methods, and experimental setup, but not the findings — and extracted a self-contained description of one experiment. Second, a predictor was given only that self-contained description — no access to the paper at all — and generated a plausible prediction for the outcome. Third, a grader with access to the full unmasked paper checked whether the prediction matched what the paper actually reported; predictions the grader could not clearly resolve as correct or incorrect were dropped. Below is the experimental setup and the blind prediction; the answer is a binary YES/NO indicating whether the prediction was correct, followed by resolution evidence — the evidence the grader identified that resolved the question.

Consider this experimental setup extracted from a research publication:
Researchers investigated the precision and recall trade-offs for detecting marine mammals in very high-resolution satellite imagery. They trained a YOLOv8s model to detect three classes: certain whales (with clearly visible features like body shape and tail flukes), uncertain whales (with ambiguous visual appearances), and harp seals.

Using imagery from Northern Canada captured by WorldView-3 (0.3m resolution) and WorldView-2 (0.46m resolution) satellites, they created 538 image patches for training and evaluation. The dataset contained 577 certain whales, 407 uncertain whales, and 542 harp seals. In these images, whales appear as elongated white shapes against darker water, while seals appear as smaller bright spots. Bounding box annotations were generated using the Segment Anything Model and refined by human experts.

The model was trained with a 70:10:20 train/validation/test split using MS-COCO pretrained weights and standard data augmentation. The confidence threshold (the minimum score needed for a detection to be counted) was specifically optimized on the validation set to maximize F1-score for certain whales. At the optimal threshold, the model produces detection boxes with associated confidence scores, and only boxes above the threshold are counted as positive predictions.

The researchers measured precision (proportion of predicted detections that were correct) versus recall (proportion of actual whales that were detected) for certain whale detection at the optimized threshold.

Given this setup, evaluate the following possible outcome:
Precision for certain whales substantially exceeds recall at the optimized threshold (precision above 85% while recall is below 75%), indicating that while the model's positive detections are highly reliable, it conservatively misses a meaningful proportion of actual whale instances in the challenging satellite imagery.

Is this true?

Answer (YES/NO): NO